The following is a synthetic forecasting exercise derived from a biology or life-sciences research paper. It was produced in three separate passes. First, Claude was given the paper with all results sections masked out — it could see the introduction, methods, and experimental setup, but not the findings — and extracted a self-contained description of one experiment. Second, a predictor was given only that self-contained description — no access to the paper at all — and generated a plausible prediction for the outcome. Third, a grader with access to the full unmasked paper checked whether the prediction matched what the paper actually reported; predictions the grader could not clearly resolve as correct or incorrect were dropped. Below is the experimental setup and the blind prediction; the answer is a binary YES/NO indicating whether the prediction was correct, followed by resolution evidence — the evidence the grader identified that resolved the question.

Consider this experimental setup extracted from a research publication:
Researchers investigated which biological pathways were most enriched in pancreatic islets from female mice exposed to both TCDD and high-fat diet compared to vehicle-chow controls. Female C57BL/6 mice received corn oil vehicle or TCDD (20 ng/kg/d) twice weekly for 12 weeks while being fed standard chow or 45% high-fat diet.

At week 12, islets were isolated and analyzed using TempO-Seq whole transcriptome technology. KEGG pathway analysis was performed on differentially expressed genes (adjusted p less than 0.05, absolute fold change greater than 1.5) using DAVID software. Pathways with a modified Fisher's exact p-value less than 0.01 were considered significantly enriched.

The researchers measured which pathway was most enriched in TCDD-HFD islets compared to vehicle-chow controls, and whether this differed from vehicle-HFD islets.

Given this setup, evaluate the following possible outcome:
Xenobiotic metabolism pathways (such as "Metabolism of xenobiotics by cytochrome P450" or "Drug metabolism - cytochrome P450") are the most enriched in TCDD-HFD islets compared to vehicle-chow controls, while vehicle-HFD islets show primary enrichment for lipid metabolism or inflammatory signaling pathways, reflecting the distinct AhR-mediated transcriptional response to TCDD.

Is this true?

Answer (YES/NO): NO